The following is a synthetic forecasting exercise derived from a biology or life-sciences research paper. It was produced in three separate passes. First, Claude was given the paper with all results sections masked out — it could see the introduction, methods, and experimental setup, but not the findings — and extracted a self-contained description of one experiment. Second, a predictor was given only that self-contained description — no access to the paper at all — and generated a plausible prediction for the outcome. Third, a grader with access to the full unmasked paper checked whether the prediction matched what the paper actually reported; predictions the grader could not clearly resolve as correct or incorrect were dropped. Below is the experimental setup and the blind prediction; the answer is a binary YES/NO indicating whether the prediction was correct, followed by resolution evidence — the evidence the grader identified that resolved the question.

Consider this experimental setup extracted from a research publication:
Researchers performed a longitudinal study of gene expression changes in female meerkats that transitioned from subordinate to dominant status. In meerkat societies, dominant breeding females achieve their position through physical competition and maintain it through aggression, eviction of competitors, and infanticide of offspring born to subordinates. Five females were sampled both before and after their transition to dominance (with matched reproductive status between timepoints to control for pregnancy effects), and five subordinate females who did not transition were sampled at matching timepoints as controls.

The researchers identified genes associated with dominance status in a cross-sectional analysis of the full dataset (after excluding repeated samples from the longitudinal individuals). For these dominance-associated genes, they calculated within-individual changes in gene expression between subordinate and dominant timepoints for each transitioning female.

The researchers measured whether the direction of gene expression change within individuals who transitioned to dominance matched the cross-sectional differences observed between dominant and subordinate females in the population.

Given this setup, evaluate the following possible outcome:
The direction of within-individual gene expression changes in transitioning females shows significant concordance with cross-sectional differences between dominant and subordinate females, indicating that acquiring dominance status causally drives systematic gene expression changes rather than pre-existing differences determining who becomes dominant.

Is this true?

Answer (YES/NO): YES